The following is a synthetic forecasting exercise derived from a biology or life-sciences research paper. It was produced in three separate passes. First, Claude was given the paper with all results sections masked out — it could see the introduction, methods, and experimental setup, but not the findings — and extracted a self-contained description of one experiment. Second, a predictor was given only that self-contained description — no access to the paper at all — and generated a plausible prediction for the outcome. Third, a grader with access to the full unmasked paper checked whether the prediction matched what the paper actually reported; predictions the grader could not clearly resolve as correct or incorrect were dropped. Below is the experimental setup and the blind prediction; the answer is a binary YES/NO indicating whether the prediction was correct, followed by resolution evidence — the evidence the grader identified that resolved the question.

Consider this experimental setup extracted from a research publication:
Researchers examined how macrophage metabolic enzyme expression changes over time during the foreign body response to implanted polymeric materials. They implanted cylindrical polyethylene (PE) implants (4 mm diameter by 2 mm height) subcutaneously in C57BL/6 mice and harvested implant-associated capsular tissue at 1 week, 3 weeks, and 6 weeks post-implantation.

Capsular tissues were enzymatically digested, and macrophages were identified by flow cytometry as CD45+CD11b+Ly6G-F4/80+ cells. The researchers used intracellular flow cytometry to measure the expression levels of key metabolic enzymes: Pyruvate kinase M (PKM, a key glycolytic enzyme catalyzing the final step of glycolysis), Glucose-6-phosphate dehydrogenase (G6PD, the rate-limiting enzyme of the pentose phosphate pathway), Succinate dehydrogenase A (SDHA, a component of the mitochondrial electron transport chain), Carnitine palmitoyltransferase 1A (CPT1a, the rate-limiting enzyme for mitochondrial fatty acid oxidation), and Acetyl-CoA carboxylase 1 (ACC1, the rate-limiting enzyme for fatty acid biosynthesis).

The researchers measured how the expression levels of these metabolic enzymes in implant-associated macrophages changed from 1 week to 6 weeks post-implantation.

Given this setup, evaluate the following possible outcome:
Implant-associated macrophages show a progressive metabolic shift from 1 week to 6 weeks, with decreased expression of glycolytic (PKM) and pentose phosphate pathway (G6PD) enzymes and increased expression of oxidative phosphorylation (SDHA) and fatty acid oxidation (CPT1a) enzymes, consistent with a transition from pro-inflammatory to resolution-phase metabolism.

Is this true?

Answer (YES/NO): NO